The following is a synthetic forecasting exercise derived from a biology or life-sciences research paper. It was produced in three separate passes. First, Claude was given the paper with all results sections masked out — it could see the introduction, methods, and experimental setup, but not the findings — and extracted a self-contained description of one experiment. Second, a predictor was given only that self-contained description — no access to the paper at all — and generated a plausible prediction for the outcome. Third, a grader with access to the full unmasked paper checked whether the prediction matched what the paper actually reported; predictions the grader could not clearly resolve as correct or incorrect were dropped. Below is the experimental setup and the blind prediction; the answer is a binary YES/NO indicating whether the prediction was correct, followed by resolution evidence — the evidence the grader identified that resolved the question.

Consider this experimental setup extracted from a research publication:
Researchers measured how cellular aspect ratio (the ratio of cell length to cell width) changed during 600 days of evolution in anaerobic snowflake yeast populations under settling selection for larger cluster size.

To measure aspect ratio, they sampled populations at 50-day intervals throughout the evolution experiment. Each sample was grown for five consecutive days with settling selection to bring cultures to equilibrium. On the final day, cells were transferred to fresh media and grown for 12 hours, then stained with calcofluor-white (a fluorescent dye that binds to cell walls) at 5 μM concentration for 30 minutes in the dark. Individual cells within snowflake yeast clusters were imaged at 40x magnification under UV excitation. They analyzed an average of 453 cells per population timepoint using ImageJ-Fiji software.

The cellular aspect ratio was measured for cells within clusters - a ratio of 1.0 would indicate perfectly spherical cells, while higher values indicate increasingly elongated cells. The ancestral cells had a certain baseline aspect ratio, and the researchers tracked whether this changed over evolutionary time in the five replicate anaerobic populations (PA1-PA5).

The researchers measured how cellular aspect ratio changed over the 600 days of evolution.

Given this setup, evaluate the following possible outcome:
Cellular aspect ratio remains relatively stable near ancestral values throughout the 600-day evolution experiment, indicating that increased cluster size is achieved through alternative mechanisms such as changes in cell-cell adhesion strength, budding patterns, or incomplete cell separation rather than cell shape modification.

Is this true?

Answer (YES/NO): NO